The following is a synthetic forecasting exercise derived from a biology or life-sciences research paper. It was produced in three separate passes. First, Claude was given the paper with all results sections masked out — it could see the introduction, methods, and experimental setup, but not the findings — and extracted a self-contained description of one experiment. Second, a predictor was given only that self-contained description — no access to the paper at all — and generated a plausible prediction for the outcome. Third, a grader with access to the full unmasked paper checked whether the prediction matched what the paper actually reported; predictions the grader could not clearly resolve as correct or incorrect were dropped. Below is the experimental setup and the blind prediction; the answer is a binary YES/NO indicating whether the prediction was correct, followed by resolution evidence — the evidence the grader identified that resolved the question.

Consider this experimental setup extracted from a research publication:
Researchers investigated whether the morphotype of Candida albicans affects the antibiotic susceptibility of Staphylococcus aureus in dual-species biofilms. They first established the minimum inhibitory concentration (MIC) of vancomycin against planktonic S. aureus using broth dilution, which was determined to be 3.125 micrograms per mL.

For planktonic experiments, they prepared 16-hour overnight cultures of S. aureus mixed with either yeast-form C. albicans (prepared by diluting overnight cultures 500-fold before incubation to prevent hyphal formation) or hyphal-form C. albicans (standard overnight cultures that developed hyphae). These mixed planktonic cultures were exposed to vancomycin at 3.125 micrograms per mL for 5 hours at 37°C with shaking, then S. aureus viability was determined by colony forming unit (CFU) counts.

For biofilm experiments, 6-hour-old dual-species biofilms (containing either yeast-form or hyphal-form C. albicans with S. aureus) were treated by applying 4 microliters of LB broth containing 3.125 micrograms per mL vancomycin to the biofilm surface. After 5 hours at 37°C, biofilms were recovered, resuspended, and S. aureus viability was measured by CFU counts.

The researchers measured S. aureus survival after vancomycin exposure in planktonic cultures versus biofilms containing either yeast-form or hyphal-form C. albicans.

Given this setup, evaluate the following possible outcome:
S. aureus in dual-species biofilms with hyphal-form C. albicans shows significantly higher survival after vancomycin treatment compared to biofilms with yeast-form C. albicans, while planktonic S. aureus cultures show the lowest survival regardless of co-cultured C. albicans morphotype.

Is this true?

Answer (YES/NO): NO